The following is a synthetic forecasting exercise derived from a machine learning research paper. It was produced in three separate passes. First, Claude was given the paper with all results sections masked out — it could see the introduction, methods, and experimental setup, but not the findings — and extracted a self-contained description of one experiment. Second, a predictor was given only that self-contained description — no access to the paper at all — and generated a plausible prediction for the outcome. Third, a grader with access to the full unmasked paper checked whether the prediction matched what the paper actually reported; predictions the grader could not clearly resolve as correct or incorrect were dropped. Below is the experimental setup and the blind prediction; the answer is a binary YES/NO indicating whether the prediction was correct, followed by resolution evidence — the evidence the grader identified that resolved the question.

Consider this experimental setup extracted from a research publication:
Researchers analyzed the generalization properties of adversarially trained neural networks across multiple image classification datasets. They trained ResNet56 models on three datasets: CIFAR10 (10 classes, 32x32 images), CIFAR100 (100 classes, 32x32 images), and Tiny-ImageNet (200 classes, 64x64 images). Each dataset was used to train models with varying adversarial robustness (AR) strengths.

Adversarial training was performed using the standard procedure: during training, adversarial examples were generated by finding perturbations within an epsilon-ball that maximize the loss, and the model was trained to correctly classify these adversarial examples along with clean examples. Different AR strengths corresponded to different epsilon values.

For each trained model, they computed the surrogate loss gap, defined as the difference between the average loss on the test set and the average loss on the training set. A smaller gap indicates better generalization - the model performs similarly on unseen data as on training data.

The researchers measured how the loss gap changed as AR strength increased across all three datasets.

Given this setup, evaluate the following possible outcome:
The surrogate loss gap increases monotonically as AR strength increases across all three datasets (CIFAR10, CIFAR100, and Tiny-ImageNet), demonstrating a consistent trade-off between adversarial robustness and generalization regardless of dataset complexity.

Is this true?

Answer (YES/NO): NO